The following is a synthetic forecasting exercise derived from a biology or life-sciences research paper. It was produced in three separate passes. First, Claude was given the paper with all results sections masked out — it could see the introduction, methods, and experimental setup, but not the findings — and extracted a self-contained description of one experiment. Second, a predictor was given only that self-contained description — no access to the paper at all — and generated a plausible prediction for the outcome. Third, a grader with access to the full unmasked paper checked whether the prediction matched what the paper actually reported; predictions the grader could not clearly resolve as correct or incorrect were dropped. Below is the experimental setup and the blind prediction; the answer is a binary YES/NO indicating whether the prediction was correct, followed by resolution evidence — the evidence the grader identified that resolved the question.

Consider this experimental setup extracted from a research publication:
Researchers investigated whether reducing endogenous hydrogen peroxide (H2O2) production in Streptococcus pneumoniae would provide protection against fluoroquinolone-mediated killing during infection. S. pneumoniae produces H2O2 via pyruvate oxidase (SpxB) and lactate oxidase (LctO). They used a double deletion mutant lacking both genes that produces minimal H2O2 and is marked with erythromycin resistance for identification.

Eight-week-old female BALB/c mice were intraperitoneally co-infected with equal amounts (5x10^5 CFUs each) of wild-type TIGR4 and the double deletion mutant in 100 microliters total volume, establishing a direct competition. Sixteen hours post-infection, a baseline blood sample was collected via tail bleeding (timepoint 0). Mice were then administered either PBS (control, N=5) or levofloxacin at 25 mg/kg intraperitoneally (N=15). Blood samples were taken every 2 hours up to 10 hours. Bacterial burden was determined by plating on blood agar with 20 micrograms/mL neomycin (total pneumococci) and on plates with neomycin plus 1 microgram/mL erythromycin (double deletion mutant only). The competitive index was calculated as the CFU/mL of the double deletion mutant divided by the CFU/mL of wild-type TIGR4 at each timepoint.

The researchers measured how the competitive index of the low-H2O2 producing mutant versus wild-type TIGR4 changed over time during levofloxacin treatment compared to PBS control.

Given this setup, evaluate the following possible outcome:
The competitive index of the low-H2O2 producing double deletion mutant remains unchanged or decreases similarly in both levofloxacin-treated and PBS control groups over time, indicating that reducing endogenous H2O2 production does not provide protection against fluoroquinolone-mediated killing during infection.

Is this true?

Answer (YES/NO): NO